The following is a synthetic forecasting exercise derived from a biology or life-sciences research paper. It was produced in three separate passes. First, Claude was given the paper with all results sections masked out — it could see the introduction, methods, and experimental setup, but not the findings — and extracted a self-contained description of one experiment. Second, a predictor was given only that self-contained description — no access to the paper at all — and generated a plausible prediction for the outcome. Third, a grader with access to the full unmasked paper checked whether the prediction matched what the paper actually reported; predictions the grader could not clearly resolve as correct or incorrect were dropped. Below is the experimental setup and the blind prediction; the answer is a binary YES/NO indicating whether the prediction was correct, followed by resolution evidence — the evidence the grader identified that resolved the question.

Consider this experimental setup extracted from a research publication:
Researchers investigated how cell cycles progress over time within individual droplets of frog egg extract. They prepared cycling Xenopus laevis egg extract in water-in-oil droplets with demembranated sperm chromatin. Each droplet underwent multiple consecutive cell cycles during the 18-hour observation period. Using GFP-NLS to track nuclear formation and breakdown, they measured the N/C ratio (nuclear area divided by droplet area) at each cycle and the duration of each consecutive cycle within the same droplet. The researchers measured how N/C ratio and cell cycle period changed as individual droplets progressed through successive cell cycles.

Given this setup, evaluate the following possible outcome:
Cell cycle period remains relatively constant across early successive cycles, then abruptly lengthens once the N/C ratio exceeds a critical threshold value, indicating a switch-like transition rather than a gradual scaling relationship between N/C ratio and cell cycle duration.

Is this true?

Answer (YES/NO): NO